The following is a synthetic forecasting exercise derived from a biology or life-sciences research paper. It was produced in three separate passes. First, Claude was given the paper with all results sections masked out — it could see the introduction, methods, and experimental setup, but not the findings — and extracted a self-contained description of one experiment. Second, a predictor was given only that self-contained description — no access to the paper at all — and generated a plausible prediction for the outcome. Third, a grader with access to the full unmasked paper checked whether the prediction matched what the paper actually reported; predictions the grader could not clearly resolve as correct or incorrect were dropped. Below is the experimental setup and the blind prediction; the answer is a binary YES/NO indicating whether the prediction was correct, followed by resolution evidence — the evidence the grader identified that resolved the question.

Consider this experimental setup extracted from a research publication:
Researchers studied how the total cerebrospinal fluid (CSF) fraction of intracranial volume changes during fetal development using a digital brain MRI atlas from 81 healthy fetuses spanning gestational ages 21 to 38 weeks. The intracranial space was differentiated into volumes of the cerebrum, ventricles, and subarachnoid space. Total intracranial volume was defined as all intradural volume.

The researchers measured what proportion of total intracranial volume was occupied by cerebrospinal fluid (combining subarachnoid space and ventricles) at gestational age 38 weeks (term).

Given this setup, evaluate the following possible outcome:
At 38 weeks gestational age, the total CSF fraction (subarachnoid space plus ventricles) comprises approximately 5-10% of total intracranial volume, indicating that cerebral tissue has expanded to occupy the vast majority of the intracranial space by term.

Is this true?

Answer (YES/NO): NO